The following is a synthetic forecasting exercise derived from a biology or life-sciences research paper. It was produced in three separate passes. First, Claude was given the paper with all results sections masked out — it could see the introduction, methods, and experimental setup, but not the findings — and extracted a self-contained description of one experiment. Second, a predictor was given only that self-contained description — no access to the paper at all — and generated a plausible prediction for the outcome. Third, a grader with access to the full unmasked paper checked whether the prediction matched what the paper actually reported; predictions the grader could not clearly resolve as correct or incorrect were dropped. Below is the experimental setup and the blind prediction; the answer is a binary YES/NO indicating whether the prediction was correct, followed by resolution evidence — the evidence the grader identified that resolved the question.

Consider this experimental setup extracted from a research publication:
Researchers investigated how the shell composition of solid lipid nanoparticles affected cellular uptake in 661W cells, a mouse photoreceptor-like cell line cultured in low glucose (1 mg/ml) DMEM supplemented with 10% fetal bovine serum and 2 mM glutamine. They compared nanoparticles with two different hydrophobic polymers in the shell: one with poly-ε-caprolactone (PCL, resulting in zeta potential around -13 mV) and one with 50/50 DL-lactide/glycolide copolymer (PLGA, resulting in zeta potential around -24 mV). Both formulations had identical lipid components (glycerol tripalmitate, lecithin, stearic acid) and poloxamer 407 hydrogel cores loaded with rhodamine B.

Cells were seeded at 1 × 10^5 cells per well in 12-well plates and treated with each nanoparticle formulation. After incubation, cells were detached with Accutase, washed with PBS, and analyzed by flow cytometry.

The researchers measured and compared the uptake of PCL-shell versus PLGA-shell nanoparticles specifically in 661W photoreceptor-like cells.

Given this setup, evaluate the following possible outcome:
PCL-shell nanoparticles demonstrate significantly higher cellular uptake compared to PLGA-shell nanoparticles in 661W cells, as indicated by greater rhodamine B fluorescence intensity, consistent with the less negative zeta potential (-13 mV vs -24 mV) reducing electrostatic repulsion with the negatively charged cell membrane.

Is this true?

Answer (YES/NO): NO